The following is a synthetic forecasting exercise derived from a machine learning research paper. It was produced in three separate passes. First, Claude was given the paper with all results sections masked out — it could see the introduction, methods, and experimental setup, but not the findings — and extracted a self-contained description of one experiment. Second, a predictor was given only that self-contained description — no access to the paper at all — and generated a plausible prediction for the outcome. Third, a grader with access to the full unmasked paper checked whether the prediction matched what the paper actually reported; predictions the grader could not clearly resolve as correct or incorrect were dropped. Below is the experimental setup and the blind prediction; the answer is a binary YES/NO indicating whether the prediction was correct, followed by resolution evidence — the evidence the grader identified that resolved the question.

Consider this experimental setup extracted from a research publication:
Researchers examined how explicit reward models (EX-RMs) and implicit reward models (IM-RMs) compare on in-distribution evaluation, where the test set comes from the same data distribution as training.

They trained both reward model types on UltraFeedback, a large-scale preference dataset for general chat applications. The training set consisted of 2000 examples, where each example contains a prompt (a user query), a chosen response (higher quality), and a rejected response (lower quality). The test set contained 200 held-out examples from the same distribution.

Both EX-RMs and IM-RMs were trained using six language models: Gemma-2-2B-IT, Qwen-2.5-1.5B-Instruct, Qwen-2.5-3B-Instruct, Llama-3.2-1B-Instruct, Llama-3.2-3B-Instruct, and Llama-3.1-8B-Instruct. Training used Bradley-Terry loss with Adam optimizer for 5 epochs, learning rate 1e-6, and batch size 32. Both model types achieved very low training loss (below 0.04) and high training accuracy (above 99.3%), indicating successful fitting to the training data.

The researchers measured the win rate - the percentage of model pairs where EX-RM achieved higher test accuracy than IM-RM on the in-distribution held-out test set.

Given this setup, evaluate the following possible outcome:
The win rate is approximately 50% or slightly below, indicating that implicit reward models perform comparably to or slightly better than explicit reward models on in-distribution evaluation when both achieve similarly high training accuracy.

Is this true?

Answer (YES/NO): NO